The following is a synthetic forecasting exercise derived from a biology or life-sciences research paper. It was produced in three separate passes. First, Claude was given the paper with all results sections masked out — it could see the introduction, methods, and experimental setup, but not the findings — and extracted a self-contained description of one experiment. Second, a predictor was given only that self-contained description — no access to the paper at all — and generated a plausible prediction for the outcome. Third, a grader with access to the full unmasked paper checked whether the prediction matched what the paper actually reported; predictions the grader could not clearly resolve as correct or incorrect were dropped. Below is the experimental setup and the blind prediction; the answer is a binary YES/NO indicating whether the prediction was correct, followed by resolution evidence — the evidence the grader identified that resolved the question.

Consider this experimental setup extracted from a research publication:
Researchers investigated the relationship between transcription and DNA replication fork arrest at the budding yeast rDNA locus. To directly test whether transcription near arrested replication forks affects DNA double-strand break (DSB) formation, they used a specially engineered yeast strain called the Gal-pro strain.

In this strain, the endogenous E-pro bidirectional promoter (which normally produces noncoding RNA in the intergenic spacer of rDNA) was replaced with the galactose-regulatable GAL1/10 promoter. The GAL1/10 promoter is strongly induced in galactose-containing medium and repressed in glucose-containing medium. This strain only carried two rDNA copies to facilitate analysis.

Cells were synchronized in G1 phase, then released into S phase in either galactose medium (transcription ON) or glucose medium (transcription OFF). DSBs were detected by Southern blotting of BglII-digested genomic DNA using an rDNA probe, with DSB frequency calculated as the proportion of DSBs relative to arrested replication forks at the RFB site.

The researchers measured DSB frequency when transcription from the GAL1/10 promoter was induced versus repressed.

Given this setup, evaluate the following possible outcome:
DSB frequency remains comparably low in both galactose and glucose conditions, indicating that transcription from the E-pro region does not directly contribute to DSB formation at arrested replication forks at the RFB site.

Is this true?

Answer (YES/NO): NO